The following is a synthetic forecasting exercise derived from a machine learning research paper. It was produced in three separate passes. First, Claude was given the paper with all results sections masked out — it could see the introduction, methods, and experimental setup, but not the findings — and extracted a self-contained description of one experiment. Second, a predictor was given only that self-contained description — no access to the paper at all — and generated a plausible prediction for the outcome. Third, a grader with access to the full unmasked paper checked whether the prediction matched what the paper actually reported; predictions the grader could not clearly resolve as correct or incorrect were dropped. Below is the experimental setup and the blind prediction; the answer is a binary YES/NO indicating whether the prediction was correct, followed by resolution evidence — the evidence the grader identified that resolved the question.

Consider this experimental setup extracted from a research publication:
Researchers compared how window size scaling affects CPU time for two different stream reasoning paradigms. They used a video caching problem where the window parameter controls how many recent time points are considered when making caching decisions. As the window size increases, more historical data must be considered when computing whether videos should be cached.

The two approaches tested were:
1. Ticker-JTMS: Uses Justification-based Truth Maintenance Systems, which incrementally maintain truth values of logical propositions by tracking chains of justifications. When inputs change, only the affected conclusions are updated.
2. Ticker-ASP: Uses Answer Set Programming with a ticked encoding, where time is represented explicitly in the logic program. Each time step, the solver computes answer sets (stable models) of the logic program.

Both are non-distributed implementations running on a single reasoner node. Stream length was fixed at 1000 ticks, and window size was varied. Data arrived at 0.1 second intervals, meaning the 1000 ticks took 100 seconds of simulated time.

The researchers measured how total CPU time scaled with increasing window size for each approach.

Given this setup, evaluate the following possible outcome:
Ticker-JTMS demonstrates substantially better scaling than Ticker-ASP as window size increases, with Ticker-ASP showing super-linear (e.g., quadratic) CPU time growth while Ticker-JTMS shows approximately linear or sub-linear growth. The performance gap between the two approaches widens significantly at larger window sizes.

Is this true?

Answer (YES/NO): NO